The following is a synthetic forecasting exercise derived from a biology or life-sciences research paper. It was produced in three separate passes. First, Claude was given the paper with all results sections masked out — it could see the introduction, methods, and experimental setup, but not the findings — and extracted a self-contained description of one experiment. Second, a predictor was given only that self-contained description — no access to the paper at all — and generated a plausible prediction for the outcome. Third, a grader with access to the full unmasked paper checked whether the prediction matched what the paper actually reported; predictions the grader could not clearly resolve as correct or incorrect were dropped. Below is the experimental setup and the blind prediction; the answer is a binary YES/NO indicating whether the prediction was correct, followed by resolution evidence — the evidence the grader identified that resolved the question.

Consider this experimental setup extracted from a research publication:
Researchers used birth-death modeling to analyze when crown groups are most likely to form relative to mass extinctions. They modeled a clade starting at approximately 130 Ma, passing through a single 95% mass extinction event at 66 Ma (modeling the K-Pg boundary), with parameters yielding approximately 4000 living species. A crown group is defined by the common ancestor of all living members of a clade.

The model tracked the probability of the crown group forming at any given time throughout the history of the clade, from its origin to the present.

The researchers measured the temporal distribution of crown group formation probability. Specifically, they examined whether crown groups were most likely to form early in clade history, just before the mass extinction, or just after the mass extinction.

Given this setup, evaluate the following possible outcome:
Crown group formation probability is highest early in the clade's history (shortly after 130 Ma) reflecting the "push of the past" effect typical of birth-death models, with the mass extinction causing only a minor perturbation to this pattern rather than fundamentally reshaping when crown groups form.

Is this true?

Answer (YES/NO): NO